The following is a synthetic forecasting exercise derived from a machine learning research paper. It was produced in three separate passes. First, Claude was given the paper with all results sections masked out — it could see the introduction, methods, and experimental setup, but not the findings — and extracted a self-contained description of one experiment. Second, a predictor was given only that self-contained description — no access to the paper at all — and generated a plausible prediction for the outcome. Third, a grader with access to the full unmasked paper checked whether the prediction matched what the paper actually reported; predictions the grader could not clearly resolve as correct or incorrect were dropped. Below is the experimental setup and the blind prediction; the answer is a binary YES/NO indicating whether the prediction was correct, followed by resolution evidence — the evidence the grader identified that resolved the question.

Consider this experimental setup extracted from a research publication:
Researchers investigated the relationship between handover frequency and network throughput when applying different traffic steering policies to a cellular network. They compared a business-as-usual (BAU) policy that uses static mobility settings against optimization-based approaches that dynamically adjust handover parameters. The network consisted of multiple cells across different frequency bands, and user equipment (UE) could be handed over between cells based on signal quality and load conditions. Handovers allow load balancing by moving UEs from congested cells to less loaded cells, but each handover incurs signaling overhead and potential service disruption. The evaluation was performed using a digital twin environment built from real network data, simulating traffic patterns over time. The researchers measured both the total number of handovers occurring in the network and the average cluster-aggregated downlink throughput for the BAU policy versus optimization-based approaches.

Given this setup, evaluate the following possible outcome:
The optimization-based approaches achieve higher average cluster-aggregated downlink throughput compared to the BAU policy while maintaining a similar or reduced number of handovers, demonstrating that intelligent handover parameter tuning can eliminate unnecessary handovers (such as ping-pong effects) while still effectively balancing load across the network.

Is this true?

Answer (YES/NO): NO